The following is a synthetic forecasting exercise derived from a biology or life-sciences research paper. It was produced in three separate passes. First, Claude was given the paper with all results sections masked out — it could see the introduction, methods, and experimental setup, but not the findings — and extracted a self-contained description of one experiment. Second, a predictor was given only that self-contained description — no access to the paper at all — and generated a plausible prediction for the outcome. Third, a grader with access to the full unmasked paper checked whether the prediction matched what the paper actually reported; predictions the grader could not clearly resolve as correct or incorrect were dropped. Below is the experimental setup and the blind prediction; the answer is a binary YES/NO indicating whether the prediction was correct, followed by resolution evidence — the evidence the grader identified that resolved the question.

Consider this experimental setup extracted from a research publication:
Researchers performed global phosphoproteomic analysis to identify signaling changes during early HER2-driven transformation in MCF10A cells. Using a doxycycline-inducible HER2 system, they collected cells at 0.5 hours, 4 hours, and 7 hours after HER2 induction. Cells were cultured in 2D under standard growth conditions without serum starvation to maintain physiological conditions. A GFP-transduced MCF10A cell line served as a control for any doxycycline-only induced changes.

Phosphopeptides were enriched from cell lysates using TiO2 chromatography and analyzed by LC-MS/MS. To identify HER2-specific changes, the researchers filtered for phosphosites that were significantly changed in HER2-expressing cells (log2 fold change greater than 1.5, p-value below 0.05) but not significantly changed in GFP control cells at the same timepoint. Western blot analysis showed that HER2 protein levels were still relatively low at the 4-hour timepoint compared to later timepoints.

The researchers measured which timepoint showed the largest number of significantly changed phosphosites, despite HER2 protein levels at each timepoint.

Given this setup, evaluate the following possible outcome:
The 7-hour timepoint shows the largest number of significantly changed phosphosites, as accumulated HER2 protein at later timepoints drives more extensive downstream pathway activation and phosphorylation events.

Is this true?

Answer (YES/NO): NO